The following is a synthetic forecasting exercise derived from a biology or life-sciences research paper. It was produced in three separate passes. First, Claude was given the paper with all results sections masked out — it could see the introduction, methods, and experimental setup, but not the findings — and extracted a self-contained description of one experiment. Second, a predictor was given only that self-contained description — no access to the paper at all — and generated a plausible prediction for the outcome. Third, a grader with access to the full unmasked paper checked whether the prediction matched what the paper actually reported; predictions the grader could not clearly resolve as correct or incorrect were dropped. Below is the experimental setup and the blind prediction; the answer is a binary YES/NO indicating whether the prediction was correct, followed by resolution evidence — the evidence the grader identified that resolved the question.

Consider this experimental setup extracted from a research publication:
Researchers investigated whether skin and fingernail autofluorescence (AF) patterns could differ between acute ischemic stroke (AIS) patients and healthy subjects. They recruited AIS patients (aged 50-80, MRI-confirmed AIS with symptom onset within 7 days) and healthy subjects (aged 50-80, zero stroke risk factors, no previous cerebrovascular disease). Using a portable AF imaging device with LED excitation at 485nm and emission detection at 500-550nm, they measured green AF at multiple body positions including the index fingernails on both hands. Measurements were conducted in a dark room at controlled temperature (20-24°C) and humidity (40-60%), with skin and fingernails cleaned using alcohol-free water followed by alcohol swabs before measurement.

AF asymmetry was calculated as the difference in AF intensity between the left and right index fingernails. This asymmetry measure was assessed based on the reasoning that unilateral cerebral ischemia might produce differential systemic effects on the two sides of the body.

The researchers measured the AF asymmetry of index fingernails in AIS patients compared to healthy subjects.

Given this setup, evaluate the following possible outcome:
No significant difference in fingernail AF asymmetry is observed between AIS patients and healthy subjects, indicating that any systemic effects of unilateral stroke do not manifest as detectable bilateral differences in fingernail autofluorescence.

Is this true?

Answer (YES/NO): NO